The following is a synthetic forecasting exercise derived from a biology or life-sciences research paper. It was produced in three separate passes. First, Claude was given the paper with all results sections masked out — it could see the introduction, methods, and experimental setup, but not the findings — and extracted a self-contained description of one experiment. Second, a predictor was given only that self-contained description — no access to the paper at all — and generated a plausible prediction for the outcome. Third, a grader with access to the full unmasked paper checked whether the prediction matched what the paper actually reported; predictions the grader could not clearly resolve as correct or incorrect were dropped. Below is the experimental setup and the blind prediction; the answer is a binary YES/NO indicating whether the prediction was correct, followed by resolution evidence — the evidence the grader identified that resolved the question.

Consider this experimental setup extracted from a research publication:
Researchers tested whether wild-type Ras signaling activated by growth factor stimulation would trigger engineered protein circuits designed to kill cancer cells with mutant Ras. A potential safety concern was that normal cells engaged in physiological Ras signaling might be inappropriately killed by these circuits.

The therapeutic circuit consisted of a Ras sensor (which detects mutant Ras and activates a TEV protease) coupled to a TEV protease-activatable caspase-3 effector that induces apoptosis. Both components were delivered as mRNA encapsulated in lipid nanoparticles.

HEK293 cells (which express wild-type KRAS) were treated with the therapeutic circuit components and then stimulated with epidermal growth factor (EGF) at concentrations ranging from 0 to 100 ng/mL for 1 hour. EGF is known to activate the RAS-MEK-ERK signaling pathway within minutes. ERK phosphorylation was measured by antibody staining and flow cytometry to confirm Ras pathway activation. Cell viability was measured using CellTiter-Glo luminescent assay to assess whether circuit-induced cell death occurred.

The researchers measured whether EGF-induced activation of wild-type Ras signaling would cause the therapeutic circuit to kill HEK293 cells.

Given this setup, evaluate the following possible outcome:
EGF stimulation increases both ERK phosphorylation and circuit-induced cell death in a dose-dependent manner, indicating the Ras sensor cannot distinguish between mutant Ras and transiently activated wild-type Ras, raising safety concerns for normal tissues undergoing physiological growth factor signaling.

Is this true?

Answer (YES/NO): NO